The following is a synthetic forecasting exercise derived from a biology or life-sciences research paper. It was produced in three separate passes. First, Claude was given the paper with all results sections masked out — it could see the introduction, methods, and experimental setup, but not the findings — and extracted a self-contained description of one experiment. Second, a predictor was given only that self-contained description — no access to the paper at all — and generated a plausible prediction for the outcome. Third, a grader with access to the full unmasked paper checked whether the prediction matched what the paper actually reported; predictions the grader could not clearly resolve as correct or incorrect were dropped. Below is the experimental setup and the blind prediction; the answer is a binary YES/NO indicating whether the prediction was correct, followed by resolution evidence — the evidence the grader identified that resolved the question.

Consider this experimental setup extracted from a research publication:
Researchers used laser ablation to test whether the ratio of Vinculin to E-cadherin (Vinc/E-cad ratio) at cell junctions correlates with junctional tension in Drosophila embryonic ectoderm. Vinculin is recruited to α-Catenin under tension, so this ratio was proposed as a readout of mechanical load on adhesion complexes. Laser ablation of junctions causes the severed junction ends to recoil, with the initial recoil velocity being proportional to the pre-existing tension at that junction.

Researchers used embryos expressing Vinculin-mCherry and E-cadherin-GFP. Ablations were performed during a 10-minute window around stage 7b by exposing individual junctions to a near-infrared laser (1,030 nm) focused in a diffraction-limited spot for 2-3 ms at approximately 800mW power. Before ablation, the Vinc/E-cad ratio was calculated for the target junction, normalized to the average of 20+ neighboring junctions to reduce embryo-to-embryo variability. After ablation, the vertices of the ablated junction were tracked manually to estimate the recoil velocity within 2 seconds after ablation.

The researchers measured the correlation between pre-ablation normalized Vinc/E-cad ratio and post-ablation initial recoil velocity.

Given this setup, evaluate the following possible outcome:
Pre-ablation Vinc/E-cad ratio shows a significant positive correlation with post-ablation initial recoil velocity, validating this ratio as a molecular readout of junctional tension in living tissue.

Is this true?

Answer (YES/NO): YES